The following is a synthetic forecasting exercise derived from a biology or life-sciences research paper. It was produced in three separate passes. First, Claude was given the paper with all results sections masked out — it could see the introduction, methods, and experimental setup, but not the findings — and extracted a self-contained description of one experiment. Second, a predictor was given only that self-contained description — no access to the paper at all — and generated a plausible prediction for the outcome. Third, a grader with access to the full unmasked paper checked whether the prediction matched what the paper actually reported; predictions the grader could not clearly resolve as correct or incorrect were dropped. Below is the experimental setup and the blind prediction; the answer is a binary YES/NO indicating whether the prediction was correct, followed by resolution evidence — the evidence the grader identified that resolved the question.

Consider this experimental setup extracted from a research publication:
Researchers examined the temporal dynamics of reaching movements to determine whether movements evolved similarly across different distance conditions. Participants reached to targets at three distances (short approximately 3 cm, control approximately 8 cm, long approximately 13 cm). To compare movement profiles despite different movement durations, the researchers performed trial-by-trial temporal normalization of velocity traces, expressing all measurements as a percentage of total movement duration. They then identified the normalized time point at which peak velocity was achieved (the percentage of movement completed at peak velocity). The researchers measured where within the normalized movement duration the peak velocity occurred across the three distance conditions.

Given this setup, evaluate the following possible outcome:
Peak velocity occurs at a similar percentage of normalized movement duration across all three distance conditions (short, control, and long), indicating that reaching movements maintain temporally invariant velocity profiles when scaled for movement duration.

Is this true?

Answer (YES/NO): NO